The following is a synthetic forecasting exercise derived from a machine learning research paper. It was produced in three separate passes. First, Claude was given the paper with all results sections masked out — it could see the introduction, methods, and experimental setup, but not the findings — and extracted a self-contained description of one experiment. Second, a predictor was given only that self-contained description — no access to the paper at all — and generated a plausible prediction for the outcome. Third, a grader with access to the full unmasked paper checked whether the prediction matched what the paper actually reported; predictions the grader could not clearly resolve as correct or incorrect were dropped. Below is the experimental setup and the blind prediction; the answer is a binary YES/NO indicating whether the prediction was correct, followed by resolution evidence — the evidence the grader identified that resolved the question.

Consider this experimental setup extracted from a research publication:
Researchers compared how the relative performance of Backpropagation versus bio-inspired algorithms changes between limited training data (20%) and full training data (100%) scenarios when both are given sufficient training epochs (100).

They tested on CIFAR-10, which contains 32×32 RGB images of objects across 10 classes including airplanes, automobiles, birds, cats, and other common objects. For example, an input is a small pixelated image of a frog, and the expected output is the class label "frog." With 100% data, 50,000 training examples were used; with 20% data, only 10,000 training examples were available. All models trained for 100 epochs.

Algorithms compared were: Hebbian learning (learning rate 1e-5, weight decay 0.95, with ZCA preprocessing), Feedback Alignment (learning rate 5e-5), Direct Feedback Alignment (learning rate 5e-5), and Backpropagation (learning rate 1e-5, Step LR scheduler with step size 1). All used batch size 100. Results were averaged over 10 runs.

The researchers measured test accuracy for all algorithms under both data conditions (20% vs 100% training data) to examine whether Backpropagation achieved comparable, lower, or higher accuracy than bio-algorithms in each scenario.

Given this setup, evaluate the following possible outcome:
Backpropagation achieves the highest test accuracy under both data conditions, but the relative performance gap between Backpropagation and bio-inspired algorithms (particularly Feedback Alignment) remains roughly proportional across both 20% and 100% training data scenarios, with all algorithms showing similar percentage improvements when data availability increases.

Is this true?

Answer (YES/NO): NO